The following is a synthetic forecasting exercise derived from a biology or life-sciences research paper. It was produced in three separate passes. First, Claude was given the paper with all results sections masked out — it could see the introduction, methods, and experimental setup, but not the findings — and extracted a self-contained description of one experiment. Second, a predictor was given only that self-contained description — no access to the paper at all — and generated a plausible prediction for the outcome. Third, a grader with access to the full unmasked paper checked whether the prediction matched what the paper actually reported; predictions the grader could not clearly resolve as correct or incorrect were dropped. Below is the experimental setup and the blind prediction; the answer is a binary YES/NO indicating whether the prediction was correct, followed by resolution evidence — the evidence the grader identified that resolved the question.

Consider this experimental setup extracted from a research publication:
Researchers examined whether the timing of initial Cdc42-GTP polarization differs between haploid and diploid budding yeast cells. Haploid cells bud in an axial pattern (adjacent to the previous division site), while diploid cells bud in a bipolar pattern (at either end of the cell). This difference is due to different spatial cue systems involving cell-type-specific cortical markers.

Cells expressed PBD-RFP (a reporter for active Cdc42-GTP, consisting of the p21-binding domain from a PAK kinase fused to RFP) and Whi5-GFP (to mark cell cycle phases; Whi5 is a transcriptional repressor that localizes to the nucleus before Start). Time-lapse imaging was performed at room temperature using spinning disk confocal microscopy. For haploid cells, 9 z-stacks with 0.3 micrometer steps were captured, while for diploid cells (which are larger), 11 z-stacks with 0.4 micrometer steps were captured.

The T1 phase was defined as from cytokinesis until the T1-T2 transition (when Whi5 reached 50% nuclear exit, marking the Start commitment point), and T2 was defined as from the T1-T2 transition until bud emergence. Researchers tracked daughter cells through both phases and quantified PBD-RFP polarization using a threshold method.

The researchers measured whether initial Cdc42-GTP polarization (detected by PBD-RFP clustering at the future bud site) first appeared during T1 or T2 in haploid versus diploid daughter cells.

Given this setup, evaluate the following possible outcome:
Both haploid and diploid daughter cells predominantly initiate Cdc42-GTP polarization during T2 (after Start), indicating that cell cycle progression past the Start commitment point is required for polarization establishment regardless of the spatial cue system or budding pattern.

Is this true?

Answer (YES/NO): NO